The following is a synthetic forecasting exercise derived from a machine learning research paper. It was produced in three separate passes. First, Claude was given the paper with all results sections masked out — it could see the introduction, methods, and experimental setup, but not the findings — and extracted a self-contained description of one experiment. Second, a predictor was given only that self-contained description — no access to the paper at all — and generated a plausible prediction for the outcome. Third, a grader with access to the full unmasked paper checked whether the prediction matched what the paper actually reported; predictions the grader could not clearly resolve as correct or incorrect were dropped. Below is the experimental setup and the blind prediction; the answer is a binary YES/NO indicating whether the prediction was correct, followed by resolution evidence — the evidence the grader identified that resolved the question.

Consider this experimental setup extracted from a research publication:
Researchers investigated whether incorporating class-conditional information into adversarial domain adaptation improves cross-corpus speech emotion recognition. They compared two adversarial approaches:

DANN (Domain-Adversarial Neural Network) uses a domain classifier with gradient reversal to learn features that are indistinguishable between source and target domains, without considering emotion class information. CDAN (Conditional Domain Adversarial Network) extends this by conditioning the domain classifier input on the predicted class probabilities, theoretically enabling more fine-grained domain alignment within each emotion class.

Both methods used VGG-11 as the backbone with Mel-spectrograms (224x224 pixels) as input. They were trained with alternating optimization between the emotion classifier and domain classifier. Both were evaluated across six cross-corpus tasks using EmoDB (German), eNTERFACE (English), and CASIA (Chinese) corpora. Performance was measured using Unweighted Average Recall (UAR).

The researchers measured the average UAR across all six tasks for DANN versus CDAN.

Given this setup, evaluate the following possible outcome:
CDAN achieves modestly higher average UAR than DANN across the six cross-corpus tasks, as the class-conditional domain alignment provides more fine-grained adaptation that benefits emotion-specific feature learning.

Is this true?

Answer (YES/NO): NO